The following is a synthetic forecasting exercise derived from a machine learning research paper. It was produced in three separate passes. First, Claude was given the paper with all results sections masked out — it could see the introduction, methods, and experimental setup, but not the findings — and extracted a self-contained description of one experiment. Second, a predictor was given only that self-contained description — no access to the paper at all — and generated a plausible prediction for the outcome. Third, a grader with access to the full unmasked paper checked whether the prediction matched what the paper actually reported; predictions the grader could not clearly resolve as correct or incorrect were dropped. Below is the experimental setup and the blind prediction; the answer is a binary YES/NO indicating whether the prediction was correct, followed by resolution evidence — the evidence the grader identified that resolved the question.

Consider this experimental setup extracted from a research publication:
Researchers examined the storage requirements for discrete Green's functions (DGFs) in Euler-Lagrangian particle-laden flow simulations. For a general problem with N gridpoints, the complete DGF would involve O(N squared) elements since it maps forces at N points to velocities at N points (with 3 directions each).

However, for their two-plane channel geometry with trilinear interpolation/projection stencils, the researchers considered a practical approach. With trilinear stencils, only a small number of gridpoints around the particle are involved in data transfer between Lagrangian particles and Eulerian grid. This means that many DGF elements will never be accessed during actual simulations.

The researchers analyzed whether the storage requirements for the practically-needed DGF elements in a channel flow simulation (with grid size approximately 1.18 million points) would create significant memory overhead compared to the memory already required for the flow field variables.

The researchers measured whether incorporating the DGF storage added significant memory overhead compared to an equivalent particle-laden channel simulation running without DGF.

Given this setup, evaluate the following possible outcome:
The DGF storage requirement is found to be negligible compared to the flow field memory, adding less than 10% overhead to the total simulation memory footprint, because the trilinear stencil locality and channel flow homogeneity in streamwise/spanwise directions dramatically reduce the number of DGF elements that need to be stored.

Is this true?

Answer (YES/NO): YES